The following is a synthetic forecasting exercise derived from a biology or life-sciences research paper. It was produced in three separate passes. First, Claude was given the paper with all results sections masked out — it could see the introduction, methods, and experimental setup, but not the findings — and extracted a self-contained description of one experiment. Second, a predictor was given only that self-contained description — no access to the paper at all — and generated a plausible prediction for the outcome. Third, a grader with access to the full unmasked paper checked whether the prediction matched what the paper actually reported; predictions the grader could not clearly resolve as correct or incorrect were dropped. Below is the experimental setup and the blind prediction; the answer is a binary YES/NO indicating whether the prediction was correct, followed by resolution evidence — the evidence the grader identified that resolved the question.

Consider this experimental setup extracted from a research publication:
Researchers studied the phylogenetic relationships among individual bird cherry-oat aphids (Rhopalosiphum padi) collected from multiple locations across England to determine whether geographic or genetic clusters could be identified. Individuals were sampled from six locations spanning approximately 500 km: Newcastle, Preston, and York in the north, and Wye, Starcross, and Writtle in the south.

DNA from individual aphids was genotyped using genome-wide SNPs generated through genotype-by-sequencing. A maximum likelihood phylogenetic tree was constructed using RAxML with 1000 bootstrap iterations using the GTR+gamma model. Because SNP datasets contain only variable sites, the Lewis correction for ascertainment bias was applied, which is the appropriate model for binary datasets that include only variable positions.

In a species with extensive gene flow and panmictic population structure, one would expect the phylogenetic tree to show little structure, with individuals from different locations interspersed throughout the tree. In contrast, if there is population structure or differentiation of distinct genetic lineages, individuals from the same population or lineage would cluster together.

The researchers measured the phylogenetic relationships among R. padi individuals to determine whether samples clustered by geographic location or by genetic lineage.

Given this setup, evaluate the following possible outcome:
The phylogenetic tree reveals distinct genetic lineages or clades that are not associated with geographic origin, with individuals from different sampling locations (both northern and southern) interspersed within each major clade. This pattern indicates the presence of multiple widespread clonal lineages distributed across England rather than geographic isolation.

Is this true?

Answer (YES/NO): NO